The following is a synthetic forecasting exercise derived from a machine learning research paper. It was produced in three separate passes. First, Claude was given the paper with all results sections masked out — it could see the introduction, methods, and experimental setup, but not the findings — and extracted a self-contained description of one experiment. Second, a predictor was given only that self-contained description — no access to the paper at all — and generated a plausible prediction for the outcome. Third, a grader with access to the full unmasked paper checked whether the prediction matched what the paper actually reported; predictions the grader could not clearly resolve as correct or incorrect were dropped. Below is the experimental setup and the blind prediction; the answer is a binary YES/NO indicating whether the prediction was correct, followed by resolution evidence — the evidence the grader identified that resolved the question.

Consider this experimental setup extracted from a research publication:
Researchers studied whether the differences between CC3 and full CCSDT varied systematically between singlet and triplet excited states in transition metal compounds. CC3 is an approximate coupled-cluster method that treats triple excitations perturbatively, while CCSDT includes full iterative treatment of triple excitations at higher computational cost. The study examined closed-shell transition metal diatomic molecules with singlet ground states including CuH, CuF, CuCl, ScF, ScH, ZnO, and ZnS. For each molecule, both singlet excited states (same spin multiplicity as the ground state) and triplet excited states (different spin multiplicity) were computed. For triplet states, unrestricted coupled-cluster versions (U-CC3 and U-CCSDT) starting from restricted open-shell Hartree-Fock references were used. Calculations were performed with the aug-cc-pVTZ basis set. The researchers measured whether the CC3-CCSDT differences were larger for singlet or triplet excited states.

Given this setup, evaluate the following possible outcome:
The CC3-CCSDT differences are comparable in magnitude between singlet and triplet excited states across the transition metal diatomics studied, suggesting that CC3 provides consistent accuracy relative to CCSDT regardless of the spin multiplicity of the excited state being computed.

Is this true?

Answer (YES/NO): YES